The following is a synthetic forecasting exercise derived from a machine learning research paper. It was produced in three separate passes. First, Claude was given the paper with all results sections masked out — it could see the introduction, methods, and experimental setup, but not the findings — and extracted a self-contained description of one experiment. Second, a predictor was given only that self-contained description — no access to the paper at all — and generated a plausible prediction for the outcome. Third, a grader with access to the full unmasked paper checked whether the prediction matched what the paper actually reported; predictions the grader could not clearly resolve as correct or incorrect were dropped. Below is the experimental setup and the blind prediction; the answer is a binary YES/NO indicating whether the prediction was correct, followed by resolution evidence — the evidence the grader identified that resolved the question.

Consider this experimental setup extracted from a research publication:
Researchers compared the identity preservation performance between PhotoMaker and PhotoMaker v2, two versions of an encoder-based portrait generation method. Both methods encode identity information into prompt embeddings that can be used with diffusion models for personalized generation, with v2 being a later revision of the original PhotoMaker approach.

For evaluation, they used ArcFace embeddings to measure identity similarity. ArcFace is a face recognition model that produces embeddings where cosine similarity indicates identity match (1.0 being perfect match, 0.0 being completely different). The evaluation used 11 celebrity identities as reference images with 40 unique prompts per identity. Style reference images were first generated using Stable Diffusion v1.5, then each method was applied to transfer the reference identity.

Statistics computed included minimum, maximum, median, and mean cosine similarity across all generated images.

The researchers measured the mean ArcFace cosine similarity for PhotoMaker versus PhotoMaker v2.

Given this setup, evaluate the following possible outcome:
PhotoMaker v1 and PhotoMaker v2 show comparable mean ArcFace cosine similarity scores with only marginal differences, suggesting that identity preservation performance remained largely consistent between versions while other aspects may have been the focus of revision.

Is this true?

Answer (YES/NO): NO